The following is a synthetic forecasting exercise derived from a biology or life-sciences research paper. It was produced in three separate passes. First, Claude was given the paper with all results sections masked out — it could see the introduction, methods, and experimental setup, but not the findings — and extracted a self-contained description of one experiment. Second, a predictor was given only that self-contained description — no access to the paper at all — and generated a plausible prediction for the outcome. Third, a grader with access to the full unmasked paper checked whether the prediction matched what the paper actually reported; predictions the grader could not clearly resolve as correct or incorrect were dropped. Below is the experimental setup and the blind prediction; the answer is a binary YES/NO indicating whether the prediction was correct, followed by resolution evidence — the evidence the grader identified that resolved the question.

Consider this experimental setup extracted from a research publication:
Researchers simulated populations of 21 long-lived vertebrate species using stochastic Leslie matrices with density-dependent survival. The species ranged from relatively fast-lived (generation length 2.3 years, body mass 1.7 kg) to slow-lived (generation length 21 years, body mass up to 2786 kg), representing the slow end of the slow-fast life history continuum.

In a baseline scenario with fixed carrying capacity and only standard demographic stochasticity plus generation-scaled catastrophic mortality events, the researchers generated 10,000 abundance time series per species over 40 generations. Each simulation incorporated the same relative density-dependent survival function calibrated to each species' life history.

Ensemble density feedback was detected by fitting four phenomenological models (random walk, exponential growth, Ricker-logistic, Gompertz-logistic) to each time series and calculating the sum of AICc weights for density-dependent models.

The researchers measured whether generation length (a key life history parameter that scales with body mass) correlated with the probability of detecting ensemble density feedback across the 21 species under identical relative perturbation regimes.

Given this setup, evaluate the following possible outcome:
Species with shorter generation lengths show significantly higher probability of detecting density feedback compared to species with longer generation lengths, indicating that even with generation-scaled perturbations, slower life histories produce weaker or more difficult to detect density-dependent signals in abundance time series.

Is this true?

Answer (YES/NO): NO